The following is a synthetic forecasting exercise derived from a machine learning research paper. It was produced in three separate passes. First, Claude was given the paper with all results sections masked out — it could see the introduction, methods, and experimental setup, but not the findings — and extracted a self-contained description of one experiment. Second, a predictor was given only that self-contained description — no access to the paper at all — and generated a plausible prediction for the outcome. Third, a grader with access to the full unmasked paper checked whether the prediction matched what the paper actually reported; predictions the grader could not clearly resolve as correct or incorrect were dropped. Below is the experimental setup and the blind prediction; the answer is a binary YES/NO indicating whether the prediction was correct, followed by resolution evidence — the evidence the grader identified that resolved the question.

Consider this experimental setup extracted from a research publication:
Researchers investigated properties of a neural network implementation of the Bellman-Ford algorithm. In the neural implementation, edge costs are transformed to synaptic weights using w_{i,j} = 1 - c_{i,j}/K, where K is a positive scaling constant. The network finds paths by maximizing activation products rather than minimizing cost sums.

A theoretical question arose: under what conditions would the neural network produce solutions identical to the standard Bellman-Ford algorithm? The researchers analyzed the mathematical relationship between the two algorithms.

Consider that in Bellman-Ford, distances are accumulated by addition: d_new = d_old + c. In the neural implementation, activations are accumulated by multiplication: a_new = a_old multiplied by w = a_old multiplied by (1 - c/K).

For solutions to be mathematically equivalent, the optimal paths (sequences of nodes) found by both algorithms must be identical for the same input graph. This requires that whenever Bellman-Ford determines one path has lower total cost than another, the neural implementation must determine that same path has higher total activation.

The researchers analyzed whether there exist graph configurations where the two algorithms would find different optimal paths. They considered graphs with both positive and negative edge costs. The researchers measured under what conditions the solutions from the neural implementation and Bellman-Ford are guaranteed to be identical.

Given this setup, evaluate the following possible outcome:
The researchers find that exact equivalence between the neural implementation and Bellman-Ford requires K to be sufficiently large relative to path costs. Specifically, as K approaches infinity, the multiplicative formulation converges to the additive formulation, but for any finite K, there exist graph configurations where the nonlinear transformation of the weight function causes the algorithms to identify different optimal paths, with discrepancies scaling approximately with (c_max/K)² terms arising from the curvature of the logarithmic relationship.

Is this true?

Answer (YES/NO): NO